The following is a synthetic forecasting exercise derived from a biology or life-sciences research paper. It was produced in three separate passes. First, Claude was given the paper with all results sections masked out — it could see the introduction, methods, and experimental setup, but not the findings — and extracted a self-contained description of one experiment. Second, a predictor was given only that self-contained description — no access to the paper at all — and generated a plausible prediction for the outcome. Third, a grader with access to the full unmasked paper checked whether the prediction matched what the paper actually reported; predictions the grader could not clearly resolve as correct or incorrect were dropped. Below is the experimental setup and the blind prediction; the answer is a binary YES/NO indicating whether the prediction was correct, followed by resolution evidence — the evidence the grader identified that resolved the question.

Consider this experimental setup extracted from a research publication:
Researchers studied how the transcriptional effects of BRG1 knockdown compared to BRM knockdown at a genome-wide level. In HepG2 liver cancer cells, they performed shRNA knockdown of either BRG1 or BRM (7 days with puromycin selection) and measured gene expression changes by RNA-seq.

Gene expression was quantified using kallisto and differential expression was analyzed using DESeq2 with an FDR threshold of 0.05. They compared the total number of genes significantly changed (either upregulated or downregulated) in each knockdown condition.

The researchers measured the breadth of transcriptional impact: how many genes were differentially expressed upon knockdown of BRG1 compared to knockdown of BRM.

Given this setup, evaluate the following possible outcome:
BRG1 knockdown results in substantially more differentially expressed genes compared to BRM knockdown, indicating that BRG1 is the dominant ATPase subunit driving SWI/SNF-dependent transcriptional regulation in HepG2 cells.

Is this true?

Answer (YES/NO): YES